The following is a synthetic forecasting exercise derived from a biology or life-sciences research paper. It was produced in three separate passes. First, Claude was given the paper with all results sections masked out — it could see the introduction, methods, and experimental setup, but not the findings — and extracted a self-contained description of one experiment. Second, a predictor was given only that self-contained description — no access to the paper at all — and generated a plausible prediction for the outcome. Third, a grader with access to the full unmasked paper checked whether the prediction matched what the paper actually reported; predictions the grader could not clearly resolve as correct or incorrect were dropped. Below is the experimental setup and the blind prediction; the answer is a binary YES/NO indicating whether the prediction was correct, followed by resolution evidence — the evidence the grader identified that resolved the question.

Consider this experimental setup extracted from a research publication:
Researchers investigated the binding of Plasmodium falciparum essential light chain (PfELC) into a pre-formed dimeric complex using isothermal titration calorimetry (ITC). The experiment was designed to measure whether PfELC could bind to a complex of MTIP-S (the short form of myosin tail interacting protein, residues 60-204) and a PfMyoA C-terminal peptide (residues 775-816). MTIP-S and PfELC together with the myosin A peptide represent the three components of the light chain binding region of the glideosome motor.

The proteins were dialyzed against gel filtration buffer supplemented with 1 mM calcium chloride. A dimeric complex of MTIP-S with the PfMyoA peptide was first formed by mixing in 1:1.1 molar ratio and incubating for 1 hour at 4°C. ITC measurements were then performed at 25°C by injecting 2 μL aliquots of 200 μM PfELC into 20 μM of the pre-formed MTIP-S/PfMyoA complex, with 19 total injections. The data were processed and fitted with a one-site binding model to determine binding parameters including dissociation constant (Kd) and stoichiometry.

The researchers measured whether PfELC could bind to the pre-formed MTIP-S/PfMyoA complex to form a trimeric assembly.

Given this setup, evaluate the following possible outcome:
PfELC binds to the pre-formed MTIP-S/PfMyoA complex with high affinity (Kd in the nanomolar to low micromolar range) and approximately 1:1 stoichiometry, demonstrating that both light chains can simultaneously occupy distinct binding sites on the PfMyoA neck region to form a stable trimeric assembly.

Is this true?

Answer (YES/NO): YES